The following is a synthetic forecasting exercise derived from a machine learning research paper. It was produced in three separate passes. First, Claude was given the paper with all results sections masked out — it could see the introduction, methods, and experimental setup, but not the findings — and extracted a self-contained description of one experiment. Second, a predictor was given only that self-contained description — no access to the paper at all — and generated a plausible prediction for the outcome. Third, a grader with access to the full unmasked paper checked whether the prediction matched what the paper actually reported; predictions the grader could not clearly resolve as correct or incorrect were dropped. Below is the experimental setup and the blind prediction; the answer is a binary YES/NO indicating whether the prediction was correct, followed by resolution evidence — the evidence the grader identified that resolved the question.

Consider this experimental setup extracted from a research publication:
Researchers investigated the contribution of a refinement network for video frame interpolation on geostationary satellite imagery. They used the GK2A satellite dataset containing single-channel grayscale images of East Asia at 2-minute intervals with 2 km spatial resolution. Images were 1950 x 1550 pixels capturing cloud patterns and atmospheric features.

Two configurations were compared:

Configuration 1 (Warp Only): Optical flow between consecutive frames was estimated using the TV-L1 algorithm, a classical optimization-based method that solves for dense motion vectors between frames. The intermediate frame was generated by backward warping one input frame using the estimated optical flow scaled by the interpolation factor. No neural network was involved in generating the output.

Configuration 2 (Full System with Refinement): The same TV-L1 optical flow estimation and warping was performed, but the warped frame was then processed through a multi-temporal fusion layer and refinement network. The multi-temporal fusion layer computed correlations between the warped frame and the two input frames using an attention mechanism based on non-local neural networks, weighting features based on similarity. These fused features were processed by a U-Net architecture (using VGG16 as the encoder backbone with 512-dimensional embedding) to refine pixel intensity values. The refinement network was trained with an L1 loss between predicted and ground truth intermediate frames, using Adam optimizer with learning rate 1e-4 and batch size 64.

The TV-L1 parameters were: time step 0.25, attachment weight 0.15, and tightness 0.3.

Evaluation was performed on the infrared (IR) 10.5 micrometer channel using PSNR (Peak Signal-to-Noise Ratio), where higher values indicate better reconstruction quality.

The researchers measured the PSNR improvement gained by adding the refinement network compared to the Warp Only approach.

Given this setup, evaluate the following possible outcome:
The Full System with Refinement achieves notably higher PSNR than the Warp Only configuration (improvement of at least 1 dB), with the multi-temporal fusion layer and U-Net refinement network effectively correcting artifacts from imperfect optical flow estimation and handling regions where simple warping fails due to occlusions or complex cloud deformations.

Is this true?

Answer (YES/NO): YES